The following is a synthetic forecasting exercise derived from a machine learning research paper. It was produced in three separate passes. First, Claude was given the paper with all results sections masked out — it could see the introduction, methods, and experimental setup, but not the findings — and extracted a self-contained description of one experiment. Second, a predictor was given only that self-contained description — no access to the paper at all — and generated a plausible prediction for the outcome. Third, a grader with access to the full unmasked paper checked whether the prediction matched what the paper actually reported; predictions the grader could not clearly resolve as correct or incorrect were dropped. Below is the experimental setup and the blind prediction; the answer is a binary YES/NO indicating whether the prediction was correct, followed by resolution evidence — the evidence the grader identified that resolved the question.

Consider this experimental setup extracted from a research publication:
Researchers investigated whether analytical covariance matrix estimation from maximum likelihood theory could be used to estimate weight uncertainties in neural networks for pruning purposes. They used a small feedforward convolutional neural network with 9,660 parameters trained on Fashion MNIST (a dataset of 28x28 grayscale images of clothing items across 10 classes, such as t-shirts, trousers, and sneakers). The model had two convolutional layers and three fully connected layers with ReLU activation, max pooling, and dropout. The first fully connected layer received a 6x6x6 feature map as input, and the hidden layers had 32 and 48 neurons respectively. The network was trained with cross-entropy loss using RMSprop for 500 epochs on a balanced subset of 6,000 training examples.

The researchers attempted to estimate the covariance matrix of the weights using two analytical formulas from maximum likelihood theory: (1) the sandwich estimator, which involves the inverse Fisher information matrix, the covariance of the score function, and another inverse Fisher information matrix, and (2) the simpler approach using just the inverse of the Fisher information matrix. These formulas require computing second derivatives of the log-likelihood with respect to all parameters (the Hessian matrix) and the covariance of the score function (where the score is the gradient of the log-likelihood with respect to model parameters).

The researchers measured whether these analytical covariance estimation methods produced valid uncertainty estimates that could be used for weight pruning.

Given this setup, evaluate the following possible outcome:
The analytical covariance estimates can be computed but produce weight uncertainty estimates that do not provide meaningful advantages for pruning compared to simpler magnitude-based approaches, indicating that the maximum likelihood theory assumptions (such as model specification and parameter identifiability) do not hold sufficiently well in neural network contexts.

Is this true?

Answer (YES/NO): NO